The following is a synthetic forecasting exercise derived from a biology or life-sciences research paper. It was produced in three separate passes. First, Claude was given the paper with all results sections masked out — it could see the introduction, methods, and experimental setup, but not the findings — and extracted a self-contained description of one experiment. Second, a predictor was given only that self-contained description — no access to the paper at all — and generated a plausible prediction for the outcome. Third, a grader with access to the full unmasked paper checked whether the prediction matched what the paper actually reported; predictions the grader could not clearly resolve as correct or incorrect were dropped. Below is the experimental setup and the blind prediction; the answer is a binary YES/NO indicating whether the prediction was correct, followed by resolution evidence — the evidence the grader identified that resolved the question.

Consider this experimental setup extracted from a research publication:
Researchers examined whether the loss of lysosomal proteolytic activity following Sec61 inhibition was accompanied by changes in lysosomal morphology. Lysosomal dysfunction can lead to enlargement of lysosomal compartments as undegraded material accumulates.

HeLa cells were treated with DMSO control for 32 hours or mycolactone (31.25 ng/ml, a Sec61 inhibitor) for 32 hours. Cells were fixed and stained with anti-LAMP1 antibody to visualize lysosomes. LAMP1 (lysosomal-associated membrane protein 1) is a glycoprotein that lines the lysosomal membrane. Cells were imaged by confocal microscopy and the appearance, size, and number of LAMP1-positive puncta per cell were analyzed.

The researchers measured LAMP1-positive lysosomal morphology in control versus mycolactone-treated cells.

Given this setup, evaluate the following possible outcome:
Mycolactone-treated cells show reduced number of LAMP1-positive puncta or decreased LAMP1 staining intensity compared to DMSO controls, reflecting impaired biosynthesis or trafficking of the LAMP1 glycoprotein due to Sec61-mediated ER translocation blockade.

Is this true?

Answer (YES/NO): YES